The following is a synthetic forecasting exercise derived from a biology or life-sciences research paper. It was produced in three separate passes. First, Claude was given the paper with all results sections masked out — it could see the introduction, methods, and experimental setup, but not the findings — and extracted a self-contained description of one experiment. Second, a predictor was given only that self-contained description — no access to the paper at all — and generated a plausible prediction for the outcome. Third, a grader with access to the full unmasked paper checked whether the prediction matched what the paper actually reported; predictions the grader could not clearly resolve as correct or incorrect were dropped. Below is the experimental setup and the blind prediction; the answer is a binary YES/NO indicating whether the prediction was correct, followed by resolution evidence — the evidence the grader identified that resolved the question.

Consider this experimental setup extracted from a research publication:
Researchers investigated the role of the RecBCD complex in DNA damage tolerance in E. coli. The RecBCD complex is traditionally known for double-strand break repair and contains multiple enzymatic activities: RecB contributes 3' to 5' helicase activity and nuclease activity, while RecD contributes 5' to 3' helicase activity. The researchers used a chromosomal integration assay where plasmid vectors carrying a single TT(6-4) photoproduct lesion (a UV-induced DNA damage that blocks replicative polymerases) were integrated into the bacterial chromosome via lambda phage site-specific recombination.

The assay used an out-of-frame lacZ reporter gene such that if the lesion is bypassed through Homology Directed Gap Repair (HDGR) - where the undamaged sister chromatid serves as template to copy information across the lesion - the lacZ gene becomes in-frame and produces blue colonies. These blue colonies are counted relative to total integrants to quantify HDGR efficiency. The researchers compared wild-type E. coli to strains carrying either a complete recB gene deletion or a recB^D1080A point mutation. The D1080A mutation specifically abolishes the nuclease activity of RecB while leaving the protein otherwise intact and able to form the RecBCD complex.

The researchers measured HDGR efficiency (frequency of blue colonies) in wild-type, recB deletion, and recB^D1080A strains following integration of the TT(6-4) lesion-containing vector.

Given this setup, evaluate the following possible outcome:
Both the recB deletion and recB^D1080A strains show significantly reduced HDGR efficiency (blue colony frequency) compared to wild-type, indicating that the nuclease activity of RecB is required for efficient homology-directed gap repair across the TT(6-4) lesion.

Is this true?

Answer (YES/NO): NO